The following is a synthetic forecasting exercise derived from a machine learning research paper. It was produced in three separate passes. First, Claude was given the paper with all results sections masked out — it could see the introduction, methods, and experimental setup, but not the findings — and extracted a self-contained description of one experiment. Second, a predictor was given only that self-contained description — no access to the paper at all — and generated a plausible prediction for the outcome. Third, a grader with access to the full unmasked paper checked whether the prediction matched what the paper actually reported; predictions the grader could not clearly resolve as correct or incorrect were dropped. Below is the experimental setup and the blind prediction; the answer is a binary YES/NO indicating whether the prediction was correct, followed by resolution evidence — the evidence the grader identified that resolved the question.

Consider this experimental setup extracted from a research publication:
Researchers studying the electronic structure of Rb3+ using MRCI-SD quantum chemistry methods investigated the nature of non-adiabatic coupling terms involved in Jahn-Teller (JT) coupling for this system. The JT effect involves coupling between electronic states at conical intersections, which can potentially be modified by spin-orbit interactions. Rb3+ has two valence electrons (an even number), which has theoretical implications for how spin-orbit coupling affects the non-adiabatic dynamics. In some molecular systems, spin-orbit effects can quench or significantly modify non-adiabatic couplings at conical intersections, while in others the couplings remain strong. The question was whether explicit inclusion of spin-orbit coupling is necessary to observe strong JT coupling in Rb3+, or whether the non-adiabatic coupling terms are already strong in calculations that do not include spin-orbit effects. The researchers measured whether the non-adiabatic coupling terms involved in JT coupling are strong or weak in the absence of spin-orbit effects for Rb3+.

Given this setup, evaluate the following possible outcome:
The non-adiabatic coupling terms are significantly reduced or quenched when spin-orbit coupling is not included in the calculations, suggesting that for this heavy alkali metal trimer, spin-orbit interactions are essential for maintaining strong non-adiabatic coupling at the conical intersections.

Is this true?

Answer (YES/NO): NO